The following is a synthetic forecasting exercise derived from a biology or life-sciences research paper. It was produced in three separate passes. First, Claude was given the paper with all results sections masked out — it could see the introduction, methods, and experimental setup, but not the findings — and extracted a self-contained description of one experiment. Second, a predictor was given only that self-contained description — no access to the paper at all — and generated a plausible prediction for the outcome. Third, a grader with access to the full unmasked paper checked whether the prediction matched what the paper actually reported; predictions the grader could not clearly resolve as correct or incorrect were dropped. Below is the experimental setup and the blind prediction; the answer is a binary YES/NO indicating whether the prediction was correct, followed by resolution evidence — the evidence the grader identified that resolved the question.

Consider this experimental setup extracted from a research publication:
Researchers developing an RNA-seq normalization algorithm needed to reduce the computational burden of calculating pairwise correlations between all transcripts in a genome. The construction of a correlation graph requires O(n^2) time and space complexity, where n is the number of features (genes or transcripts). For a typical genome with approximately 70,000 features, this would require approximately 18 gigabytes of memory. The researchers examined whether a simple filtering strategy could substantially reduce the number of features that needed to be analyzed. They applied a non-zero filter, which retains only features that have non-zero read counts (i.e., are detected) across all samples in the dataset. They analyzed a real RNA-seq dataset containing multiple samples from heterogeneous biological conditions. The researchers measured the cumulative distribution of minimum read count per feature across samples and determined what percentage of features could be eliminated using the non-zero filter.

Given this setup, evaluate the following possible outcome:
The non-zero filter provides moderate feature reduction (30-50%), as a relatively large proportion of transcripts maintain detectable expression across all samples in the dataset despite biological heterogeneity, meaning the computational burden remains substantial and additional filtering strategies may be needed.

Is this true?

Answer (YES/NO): NO